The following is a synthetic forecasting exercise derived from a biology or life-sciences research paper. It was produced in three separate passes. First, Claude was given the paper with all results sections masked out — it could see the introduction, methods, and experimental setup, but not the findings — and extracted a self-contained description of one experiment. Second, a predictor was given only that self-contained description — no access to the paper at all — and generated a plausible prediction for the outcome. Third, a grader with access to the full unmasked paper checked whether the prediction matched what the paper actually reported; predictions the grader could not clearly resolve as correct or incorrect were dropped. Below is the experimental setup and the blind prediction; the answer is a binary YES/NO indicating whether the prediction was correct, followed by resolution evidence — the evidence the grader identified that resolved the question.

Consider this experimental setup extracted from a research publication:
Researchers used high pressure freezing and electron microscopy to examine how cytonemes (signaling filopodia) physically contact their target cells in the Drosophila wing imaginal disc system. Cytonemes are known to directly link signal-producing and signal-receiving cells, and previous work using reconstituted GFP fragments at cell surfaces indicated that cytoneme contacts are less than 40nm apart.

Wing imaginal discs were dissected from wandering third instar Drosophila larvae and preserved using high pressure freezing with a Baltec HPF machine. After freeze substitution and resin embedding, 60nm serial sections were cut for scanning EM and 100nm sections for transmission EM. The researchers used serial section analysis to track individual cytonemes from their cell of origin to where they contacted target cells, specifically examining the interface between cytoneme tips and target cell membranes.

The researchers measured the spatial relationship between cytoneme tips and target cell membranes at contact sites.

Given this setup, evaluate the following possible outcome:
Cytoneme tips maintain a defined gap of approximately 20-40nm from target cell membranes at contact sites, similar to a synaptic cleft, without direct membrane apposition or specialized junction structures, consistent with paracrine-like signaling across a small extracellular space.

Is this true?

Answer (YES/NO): NO